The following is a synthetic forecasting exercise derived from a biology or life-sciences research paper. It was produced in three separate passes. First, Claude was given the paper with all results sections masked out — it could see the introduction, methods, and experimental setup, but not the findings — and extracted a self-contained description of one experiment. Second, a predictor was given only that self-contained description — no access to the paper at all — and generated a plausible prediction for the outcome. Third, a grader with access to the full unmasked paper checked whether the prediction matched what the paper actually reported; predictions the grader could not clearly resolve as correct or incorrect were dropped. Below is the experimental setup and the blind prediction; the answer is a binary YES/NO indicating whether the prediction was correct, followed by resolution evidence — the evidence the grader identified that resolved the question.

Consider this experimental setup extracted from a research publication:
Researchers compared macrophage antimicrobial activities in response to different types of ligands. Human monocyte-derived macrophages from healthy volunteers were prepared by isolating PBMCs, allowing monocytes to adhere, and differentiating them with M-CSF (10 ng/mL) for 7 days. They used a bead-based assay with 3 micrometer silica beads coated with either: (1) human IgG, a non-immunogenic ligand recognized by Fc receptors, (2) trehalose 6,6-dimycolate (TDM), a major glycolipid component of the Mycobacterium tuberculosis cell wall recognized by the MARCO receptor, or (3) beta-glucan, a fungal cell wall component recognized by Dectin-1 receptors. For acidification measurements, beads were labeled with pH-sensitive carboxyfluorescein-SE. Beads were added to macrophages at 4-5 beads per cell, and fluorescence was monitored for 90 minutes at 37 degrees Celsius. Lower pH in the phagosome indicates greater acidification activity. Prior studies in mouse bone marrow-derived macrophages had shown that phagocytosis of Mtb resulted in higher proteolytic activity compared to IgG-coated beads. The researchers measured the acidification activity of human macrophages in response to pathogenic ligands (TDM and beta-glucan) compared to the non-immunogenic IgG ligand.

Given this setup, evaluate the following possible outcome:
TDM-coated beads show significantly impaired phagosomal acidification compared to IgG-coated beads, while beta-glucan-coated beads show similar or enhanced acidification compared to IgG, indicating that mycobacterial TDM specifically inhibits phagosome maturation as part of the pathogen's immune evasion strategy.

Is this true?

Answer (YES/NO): NO